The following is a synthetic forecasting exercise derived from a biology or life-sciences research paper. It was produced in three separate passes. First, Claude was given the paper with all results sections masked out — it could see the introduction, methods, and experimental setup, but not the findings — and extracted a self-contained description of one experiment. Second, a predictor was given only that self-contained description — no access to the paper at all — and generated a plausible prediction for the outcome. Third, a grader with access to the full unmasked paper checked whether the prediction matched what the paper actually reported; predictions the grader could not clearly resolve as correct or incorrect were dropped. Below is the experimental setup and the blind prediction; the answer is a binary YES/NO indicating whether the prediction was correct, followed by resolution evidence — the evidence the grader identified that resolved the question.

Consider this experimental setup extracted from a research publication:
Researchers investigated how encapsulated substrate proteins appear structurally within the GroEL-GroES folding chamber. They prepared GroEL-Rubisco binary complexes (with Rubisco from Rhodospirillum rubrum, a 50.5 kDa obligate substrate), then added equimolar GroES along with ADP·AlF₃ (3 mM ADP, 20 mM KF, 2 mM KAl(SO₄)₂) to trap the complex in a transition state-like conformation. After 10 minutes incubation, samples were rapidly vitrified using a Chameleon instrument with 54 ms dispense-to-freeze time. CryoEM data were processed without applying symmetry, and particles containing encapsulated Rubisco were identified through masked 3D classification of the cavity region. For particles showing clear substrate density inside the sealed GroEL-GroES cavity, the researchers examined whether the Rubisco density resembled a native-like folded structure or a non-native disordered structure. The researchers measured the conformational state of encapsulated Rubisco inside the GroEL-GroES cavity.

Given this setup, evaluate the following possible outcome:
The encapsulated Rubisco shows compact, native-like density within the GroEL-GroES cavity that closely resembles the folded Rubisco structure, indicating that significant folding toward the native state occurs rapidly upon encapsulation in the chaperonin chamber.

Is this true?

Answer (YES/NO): YES